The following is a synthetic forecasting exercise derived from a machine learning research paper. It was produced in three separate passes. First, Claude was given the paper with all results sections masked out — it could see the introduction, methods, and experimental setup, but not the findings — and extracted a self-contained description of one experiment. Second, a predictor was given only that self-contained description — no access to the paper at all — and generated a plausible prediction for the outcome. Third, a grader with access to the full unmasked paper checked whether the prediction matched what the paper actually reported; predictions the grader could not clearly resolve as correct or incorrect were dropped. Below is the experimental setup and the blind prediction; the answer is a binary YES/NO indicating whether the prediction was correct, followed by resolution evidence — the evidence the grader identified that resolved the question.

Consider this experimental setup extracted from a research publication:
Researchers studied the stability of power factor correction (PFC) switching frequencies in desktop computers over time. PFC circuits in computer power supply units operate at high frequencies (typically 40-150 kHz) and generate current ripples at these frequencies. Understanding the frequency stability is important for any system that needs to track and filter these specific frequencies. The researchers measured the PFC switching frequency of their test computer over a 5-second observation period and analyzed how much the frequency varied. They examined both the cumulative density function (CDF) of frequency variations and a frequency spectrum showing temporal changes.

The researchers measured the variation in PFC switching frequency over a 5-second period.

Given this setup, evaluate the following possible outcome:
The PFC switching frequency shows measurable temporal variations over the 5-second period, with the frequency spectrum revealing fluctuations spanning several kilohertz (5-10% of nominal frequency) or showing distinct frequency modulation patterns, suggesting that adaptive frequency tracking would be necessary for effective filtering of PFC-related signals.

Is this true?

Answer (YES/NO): NO